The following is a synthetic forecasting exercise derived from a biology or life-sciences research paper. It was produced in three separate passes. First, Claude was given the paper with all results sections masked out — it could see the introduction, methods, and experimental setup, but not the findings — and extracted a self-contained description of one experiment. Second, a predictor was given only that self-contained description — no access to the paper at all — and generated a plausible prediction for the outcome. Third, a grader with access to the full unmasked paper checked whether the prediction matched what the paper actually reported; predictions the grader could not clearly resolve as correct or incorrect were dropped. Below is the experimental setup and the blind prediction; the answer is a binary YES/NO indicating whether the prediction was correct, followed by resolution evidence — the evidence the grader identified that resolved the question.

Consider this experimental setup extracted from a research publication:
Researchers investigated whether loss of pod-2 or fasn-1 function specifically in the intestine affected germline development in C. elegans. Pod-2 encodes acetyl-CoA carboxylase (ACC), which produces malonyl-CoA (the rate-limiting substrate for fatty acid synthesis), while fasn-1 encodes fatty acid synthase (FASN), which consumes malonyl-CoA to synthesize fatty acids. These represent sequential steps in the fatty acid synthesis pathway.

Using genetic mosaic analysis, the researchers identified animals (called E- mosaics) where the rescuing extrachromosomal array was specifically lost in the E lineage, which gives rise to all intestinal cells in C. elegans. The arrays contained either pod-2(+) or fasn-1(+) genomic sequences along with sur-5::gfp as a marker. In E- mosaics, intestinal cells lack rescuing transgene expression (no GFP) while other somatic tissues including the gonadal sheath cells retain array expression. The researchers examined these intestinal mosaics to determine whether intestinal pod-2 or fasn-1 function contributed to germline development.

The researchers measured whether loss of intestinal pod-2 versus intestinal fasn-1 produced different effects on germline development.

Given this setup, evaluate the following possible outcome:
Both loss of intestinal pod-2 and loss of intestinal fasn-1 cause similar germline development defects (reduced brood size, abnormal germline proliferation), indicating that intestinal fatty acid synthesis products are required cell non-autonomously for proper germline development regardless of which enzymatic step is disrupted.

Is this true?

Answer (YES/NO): NO